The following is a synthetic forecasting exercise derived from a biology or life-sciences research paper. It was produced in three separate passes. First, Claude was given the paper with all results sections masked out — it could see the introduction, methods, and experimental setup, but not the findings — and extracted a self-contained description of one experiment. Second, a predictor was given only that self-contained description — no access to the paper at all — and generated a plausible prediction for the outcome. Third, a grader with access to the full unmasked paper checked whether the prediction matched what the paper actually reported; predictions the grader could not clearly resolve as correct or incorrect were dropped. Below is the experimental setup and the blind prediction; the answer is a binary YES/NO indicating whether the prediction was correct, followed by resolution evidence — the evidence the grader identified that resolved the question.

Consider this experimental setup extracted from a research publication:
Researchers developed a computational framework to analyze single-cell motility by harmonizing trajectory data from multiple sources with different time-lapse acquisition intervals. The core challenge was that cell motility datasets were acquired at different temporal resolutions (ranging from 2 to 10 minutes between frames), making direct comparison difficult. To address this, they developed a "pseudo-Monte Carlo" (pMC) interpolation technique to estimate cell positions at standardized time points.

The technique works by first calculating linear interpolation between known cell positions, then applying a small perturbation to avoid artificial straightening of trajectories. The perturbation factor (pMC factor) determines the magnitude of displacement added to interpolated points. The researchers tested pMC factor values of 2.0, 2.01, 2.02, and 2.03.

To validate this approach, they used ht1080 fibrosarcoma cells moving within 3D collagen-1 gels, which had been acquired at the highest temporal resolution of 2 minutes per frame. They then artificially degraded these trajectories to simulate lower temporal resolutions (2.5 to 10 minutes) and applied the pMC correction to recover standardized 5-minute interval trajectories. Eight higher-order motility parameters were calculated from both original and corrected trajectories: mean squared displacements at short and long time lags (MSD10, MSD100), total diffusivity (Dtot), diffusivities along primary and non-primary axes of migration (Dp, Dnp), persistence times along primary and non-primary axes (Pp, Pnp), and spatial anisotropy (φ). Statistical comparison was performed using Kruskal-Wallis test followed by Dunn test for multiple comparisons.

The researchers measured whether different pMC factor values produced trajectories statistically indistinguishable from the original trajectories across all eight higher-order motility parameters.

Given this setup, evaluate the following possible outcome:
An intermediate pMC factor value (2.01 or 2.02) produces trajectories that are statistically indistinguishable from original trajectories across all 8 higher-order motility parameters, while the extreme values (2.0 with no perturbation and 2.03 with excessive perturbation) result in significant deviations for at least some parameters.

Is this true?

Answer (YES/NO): NO